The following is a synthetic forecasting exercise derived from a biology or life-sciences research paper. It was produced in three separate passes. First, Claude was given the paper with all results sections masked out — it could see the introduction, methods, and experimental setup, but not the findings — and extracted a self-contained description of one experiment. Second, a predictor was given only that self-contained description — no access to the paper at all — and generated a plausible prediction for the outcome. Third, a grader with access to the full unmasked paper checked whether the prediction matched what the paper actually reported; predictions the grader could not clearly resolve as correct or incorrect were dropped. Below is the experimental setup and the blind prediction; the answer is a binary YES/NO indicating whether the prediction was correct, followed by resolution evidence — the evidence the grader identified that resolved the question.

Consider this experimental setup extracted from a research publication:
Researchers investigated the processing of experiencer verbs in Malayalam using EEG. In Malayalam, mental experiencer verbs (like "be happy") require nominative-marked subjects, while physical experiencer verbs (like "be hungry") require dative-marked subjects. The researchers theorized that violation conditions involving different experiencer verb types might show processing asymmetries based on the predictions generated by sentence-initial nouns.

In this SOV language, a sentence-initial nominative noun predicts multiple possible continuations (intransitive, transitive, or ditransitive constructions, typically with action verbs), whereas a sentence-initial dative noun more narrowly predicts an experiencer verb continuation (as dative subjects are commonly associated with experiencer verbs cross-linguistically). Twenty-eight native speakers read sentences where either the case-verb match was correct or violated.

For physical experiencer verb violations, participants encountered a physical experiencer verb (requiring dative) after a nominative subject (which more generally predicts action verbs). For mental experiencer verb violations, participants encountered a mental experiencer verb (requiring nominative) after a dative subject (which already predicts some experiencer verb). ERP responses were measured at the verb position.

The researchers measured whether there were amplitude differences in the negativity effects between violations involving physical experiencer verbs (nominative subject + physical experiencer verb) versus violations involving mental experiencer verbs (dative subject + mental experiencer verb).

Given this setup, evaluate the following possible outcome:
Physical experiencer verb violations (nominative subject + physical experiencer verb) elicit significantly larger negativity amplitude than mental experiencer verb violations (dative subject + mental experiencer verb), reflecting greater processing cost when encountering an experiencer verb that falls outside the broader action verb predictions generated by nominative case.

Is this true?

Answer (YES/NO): NO